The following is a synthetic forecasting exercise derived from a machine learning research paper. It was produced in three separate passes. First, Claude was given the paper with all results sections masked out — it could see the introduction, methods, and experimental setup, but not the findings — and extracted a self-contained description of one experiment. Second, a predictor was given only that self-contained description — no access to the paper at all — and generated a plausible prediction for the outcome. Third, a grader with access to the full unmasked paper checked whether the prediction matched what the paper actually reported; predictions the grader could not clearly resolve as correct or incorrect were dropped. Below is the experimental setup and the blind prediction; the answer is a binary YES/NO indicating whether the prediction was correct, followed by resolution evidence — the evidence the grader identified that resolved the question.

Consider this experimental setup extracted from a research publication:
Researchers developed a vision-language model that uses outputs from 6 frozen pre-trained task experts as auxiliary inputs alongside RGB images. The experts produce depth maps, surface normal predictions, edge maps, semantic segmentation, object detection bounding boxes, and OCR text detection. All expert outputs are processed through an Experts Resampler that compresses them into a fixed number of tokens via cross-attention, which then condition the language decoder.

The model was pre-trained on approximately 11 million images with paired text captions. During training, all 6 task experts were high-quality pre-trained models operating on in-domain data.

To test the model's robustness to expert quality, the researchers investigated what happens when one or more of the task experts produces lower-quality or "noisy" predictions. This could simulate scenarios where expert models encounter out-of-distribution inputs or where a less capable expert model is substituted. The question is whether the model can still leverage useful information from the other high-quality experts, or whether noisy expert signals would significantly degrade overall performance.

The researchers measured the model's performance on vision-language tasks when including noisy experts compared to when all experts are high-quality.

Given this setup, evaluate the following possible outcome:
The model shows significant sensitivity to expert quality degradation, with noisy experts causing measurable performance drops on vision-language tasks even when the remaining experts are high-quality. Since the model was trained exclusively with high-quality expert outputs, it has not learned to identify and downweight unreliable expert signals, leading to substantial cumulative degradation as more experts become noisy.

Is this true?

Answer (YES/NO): NO